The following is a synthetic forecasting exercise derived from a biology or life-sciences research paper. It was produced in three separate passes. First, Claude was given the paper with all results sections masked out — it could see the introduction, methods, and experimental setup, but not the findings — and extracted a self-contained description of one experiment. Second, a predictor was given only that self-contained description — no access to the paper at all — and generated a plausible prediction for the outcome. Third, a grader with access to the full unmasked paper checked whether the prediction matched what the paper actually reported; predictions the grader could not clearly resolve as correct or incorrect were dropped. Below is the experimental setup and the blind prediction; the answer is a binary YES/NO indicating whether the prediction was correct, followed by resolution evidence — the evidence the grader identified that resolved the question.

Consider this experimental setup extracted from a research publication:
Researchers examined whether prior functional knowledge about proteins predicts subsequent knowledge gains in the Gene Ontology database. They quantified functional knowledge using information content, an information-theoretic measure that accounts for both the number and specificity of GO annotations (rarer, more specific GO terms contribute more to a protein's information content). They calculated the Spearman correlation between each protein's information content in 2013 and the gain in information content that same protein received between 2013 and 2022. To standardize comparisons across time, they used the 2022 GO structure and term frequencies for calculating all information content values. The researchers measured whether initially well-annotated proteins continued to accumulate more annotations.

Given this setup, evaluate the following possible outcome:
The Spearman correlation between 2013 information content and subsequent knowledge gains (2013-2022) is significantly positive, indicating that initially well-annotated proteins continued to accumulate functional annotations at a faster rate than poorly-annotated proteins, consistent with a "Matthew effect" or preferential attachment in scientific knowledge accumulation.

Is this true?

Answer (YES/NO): NO